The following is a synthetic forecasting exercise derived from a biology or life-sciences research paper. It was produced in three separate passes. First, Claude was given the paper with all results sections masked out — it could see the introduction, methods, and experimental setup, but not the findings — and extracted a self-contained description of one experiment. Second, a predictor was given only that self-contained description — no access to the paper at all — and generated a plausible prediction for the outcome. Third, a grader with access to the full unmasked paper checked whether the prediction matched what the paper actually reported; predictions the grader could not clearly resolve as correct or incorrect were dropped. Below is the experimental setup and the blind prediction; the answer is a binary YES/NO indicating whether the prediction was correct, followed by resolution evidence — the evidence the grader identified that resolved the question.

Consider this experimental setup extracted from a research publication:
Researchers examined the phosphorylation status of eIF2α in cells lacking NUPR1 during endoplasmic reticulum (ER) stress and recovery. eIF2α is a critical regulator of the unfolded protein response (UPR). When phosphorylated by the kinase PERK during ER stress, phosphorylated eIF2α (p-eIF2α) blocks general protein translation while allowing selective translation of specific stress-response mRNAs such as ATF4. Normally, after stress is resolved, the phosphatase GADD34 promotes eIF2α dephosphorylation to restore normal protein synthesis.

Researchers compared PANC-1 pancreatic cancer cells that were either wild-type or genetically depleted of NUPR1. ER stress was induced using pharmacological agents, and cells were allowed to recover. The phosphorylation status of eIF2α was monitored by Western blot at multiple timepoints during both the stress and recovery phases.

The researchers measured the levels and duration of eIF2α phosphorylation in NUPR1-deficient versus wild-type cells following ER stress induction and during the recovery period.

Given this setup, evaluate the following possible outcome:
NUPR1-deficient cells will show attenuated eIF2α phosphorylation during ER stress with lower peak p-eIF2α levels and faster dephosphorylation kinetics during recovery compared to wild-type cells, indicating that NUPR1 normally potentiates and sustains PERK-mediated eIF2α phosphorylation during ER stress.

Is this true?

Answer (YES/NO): NO